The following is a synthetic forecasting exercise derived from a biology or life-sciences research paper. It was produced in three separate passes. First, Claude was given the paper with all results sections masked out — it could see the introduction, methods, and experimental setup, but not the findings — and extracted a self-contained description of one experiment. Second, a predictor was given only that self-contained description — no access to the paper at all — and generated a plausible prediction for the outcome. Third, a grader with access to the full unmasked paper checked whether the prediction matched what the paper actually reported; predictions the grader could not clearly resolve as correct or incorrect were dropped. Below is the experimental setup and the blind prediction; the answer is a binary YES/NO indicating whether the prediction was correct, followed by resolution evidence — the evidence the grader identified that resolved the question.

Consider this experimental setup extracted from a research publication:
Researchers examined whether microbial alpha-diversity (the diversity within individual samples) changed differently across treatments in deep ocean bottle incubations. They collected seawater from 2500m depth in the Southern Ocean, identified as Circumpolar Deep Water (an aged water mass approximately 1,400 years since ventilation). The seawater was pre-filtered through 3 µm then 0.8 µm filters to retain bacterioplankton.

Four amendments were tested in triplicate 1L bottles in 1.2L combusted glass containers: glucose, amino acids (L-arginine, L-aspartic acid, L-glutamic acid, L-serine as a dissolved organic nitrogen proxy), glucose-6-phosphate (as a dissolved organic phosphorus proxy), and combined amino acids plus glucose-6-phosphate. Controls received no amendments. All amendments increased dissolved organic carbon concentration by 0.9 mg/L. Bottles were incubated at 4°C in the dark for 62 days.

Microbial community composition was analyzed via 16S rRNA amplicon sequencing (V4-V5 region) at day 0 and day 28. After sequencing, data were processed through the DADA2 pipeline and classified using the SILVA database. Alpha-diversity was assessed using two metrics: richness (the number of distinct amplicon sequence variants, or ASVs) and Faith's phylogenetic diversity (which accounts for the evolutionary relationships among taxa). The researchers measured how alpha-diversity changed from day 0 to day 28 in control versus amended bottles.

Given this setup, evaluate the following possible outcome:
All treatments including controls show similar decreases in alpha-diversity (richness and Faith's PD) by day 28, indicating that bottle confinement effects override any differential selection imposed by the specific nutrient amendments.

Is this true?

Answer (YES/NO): NO